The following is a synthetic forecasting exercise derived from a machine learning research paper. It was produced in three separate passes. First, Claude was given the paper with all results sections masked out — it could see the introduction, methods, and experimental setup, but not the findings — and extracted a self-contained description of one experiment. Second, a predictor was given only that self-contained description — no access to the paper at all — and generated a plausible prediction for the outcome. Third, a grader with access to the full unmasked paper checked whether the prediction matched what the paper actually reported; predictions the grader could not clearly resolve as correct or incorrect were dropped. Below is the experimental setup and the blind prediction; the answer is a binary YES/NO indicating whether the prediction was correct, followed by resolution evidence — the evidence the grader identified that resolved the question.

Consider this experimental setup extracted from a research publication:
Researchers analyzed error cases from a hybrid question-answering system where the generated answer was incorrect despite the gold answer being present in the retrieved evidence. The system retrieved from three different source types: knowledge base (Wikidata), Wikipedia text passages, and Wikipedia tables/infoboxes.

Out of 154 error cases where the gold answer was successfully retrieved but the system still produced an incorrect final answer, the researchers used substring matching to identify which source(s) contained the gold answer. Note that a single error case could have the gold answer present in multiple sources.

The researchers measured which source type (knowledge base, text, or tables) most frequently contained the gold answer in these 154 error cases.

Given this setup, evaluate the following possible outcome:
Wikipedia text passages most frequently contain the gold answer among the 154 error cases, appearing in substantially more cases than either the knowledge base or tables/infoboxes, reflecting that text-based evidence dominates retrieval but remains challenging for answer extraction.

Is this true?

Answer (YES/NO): YES